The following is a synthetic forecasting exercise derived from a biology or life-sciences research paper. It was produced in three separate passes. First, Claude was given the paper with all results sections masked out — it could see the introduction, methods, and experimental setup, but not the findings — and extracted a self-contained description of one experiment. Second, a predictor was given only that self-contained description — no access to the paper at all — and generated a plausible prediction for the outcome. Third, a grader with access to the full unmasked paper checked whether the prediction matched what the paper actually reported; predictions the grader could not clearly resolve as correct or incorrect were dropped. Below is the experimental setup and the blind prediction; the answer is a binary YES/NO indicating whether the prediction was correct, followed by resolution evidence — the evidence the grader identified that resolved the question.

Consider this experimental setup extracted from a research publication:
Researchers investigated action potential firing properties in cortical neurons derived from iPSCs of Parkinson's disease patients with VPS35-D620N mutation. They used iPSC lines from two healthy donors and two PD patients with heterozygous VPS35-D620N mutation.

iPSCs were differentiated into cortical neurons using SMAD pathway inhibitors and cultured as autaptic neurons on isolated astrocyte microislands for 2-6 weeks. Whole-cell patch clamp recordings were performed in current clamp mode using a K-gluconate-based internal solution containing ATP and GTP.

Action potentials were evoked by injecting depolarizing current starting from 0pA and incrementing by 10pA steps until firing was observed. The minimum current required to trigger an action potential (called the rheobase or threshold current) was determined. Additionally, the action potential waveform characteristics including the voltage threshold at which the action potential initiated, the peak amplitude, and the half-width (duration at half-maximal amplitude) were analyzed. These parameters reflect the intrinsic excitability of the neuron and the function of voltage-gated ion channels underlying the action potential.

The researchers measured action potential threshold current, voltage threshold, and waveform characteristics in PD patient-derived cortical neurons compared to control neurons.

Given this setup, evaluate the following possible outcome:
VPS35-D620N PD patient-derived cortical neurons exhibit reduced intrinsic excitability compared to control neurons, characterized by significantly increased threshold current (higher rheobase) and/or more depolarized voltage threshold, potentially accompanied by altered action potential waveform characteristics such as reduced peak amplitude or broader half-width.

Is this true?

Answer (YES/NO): NO